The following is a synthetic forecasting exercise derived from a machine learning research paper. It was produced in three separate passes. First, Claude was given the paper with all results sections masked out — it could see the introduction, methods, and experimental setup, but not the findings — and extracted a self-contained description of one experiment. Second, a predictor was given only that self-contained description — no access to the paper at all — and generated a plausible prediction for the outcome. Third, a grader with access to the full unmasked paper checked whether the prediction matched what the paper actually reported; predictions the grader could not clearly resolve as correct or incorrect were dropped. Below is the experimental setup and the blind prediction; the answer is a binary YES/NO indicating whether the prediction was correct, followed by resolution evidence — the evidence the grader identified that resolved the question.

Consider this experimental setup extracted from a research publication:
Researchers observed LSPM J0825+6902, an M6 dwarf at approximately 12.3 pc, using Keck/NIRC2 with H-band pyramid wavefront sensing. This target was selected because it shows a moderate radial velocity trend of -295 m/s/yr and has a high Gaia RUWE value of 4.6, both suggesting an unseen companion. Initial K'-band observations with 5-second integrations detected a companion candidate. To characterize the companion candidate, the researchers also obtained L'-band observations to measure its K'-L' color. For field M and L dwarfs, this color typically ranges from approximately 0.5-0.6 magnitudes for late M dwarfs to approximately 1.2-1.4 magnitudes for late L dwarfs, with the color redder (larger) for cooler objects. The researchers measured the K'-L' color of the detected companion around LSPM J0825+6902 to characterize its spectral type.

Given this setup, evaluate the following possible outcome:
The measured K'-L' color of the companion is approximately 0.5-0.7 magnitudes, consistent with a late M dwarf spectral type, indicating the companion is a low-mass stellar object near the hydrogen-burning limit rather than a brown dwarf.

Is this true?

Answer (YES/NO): NO